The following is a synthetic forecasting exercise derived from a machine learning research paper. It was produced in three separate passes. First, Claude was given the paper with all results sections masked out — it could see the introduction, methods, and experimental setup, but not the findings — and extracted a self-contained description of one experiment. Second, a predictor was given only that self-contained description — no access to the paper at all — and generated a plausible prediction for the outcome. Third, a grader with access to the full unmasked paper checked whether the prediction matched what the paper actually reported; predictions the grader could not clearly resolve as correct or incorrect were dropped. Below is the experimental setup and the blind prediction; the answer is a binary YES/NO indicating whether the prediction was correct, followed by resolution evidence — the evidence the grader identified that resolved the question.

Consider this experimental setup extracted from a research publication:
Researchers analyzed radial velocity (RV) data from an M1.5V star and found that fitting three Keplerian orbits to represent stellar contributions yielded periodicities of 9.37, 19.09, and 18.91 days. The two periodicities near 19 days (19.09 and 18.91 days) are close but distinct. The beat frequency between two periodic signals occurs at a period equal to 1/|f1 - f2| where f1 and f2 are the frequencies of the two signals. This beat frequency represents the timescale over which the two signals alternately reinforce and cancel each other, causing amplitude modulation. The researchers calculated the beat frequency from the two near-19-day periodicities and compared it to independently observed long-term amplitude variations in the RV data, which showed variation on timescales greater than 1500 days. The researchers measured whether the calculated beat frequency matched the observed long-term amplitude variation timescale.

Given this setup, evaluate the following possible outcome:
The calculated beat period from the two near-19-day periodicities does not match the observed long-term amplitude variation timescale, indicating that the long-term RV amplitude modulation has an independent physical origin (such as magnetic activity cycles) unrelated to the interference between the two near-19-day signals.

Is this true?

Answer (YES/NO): NO